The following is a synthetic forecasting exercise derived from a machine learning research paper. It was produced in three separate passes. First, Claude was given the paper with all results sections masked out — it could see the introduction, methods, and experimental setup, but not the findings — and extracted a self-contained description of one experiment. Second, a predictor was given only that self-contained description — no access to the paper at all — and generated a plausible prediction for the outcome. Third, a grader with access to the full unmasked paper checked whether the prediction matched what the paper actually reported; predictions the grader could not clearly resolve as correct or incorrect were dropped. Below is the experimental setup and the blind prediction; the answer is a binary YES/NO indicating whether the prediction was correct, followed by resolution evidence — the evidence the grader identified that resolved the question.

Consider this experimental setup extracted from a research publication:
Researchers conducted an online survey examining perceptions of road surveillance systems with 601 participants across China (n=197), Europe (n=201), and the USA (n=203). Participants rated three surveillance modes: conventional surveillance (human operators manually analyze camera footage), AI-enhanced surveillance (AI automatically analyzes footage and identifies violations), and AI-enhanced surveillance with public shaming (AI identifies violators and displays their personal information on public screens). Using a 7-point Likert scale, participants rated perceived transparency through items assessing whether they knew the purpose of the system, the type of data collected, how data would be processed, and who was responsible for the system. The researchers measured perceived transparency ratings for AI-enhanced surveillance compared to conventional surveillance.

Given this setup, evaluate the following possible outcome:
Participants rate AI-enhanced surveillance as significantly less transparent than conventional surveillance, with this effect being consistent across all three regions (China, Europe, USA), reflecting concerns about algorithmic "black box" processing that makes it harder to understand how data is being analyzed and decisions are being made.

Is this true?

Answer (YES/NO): NO